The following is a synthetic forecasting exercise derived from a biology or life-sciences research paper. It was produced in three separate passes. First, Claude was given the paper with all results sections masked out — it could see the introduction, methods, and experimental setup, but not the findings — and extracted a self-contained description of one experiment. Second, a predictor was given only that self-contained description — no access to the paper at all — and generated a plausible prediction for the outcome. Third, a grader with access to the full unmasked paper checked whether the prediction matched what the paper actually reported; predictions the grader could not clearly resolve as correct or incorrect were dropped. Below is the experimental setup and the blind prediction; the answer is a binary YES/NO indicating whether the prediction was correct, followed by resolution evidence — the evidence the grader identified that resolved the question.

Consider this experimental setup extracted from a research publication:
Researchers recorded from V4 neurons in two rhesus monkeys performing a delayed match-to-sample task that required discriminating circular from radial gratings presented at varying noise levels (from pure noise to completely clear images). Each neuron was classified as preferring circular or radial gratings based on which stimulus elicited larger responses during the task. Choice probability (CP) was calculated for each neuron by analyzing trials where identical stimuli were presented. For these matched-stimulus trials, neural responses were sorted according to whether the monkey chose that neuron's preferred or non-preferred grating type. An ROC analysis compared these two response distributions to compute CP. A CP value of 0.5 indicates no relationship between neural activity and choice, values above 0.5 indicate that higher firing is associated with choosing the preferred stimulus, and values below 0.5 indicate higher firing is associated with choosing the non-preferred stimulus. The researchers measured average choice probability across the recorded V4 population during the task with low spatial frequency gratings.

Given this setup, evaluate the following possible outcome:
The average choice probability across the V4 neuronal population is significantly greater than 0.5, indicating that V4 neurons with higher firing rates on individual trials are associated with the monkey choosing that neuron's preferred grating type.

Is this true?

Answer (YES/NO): NO